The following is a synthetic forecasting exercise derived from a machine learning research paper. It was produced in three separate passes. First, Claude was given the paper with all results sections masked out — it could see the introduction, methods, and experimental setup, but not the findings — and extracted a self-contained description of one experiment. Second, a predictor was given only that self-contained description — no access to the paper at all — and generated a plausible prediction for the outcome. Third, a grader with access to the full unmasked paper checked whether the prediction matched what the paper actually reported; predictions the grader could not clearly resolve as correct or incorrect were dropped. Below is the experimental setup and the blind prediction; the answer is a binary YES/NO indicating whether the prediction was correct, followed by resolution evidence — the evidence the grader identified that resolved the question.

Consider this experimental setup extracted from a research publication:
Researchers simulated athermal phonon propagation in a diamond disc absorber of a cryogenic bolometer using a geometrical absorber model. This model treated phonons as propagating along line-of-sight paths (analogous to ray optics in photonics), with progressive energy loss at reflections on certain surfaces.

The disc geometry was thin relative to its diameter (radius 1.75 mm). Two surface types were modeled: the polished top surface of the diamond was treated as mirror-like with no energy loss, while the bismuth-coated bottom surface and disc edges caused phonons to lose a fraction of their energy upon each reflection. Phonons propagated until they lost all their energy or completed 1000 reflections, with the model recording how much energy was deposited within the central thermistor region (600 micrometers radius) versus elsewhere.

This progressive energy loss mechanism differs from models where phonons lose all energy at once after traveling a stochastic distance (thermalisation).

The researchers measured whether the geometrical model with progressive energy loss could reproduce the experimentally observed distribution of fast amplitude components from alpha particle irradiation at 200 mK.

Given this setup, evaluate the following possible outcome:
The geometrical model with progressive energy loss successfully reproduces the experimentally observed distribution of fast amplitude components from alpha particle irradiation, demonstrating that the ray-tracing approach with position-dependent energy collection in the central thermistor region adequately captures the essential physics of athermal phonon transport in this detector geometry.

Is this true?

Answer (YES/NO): YES